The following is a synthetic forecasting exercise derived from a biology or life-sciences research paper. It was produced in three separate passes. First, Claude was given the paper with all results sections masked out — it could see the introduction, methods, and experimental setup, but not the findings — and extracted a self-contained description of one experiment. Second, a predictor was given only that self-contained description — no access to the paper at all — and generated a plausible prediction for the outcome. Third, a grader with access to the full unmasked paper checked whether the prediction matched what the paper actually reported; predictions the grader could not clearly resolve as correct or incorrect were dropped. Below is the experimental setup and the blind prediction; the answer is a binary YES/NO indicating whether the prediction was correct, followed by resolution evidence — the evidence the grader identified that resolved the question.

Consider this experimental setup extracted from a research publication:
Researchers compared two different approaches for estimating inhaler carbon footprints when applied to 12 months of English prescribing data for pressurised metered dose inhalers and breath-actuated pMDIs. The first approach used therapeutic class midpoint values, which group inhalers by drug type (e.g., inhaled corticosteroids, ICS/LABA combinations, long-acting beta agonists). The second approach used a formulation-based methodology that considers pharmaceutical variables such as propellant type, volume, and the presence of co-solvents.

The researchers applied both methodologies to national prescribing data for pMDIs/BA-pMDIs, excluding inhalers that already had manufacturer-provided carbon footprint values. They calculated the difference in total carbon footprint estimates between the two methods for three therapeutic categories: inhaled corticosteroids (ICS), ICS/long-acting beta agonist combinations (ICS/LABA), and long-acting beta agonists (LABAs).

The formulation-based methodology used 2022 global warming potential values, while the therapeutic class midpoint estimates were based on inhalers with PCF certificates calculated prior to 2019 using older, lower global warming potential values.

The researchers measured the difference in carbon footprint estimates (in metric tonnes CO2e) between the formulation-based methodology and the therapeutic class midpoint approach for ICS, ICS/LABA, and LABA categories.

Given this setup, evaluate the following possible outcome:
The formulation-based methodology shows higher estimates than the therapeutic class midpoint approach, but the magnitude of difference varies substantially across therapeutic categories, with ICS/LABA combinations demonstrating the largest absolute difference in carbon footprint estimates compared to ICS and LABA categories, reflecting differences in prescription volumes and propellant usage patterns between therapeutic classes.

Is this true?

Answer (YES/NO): NO